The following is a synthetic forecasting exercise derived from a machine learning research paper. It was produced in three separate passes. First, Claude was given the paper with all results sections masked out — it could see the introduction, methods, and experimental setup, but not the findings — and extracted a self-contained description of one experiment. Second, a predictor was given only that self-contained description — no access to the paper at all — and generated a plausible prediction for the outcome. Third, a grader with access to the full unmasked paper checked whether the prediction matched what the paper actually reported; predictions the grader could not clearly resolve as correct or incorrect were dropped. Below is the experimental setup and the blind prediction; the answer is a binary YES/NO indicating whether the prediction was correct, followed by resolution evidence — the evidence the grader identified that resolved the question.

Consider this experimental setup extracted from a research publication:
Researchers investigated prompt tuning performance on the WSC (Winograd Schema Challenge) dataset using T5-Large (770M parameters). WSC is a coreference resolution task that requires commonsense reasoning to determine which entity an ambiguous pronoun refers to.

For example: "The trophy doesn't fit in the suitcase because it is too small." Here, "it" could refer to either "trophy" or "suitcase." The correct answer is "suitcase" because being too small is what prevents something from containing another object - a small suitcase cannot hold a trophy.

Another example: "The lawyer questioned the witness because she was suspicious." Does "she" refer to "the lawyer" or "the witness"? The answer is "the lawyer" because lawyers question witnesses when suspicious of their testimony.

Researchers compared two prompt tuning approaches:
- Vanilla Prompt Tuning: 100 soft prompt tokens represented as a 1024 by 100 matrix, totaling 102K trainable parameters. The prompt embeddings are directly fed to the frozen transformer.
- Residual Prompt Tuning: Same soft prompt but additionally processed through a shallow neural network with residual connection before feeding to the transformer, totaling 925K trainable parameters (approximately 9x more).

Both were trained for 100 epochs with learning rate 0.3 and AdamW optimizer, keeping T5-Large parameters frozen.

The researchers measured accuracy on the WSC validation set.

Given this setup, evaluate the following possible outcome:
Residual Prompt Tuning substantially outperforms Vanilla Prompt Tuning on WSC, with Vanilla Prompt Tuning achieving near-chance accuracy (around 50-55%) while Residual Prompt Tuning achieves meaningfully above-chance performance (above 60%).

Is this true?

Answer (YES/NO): NO